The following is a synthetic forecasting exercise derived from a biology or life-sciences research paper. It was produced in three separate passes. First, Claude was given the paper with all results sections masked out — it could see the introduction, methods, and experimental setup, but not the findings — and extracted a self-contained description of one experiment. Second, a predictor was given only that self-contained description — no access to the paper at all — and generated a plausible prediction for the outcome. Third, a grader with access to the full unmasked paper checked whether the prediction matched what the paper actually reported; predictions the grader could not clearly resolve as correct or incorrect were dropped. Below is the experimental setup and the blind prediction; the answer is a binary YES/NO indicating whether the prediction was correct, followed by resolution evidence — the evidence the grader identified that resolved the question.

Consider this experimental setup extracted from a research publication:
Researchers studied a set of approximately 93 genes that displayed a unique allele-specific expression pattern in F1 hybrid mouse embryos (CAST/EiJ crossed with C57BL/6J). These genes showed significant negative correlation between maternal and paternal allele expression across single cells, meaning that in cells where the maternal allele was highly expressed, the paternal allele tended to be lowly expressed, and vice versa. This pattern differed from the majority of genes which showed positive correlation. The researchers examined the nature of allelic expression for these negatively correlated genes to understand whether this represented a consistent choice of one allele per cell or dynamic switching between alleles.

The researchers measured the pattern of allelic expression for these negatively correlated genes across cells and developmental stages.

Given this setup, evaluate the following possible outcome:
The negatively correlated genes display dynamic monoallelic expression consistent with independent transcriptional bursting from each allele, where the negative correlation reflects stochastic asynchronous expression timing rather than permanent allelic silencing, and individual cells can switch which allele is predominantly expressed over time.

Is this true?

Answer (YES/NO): NO